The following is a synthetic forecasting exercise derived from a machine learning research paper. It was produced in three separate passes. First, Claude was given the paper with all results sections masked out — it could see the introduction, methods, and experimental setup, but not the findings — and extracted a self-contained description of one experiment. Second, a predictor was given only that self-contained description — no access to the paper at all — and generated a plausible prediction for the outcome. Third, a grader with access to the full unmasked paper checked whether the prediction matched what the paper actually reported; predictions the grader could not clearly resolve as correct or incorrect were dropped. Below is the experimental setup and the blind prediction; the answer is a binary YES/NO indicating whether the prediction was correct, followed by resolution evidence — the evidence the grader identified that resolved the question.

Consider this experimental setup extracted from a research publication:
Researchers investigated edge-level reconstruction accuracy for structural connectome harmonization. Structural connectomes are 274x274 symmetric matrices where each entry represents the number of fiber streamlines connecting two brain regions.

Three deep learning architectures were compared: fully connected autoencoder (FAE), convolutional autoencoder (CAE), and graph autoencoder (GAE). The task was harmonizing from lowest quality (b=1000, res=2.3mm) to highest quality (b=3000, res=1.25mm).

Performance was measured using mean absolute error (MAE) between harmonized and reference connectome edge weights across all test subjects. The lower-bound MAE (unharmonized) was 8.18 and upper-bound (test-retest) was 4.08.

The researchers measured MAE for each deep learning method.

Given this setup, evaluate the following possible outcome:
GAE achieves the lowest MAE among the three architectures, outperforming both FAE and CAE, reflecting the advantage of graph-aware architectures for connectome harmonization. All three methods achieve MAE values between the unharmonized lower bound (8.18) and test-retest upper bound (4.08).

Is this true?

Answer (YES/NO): NO